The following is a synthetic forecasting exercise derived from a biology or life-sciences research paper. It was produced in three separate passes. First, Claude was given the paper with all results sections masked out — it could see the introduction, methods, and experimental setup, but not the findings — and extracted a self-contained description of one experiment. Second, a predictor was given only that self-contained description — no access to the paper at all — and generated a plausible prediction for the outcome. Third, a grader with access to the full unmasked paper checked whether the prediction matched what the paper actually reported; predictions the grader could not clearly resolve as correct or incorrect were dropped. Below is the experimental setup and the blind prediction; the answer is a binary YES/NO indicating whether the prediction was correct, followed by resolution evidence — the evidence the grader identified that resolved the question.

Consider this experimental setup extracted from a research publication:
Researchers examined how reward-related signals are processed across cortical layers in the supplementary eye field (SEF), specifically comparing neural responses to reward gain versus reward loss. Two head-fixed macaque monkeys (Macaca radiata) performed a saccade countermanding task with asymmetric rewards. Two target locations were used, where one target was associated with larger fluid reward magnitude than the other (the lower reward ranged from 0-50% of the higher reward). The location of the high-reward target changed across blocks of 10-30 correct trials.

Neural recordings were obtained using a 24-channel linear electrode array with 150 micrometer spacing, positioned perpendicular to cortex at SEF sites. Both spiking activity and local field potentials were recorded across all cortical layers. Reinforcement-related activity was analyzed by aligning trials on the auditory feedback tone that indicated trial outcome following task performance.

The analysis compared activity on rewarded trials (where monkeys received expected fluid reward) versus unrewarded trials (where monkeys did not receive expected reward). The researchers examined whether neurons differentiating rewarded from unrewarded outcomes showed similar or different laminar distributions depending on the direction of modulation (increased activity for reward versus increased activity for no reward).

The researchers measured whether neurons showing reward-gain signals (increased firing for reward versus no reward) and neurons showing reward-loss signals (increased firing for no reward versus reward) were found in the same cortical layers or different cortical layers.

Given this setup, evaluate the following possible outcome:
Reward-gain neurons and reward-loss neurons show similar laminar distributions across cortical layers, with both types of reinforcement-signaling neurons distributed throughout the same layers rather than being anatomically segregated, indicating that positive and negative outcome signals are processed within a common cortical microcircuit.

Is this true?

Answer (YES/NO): NO